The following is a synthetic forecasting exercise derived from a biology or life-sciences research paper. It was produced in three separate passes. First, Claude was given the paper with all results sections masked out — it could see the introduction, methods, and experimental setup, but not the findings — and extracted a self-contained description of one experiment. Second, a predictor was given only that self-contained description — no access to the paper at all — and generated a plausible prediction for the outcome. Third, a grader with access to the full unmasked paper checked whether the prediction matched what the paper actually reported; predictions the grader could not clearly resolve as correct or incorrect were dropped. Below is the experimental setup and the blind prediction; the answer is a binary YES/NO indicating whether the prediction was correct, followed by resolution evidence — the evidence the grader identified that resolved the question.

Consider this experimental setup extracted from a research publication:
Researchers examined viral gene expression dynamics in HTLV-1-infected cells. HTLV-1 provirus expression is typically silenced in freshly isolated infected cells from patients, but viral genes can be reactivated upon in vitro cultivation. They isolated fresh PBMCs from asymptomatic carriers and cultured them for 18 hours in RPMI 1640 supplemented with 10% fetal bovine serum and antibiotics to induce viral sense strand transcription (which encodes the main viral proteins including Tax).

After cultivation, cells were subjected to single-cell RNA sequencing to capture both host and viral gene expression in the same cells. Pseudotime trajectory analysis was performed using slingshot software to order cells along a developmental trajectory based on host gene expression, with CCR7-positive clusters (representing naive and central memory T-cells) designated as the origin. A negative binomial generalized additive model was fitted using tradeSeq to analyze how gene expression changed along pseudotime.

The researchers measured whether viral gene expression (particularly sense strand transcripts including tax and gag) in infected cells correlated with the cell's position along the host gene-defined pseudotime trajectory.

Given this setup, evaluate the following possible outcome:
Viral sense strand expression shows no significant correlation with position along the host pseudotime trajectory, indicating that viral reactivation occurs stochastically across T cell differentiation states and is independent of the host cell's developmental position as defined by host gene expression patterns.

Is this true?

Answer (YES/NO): NO